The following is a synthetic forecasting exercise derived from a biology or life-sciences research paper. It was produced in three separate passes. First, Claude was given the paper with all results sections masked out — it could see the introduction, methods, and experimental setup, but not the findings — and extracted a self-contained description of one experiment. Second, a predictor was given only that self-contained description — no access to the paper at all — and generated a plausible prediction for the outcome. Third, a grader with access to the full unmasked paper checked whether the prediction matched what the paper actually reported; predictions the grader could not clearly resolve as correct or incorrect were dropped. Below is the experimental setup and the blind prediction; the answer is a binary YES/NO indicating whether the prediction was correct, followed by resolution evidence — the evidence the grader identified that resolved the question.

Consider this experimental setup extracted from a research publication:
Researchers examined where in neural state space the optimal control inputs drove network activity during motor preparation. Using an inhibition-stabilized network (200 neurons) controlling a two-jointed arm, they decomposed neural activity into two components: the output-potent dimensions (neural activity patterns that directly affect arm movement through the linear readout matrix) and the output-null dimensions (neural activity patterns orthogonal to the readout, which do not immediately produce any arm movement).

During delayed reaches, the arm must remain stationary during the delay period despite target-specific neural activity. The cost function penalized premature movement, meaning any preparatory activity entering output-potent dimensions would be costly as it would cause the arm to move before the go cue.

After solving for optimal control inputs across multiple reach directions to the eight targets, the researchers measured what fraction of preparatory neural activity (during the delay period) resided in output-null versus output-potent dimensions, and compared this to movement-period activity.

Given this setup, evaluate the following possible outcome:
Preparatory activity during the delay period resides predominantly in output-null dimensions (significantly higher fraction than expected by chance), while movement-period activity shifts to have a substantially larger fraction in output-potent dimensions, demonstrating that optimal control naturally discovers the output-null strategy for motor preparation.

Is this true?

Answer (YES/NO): YES